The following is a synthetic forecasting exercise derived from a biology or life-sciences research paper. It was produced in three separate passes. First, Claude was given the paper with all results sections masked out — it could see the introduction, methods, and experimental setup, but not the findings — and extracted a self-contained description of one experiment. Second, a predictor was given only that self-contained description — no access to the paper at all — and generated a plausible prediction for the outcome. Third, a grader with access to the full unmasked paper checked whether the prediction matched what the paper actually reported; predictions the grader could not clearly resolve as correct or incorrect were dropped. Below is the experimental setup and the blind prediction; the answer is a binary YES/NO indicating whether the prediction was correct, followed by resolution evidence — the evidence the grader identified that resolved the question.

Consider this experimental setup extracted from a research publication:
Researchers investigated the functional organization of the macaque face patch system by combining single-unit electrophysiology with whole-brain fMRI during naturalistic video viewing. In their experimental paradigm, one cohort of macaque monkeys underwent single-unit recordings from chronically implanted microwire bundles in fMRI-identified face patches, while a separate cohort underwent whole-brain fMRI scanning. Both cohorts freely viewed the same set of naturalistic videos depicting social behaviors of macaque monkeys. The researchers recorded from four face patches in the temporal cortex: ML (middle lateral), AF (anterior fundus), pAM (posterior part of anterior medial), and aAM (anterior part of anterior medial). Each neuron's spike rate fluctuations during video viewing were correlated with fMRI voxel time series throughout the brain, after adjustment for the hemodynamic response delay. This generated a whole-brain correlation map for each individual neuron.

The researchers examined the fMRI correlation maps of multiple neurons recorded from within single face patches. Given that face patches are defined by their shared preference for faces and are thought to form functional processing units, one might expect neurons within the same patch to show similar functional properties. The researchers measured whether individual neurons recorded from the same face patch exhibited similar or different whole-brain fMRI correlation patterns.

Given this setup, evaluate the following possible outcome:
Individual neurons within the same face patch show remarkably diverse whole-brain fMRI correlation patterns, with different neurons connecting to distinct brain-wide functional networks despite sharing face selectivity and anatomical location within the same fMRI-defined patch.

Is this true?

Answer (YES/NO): YES